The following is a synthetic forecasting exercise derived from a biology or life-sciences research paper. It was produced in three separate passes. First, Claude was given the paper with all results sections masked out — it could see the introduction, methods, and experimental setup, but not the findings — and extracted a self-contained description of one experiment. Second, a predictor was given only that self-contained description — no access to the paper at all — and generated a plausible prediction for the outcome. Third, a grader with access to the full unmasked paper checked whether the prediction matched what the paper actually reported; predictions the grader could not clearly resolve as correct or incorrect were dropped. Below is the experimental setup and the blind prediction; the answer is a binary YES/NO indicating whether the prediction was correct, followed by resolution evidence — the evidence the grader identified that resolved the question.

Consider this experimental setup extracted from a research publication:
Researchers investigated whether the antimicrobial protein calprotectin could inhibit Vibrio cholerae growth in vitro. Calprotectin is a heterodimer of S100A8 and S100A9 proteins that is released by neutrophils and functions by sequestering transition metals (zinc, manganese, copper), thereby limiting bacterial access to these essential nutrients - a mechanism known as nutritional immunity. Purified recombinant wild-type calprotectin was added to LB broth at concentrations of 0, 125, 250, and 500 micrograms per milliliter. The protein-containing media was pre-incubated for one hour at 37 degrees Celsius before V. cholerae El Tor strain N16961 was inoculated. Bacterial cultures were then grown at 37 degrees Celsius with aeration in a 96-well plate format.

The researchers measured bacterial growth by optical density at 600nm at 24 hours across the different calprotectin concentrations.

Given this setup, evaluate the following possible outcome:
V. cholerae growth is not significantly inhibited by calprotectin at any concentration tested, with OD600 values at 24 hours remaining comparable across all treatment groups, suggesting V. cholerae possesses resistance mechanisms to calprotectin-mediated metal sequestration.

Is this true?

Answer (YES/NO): NO